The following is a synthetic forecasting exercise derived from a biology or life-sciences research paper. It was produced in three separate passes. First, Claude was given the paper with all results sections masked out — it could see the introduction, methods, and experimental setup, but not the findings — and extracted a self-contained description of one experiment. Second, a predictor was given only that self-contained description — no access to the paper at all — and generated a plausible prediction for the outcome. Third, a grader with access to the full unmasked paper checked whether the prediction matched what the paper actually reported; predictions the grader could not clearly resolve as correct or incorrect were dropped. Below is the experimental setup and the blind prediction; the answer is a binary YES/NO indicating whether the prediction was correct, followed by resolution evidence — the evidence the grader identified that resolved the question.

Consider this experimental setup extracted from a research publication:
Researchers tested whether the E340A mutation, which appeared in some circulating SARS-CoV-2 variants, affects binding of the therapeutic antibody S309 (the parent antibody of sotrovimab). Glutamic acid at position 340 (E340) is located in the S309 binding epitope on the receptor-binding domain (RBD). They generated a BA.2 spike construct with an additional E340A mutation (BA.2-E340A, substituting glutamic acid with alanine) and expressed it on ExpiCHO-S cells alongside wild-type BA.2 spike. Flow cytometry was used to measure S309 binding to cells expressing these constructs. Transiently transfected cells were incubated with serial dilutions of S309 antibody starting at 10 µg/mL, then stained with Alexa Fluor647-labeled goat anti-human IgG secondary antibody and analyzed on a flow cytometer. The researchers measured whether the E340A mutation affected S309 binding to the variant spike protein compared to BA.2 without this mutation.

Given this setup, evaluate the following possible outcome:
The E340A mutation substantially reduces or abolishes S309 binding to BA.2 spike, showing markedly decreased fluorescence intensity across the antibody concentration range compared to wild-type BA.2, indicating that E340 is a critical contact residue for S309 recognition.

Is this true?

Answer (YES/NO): YES